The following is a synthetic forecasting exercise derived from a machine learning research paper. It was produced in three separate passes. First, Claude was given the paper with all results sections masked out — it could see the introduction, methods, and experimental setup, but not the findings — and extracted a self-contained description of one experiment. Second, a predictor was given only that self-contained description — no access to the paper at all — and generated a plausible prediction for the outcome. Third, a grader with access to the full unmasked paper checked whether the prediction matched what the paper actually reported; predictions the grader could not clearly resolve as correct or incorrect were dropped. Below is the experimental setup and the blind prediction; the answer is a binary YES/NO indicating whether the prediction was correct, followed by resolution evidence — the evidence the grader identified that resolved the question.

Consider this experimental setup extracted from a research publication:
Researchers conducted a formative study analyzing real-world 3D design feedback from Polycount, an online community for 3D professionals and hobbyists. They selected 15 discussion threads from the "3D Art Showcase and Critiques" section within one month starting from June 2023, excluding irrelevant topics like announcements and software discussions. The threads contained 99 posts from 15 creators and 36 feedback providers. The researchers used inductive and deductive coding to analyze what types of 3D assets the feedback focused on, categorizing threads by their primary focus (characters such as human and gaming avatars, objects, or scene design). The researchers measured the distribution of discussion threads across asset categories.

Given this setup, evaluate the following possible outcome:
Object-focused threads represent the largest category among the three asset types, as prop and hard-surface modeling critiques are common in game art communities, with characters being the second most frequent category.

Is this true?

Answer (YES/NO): NO